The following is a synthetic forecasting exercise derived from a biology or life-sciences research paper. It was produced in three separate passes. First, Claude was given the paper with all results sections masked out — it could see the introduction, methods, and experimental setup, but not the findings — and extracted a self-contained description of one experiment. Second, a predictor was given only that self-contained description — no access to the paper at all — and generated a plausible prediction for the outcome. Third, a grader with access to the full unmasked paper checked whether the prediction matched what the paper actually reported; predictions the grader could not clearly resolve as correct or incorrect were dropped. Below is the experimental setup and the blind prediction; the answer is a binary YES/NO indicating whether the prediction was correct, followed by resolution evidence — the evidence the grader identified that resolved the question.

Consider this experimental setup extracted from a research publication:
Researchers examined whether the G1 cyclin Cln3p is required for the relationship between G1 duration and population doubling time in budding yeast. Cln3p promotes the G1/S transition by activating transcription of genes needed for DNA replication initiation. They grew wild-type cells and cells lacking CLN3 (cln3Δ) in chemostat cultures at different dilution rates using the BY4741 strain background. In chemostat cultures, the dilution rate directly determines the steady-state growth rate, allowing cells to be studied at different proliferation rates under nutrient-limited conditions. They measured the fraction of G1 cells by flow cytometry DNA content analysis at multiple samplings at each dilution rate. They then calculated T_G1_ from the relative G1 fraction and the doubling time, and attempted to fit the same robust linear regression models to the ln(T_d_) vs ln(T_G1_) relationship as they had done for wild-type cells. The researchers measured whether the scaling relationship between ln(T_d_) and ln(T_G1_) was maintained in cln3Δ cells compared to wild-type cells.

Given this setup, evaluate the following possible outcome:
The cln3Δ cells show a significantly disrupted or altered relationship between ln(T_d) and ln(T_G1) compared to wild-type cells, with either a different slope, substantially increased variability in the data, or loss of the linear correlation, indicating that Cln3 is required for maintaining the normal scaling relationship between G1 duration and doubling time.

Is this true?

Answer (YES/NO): YES